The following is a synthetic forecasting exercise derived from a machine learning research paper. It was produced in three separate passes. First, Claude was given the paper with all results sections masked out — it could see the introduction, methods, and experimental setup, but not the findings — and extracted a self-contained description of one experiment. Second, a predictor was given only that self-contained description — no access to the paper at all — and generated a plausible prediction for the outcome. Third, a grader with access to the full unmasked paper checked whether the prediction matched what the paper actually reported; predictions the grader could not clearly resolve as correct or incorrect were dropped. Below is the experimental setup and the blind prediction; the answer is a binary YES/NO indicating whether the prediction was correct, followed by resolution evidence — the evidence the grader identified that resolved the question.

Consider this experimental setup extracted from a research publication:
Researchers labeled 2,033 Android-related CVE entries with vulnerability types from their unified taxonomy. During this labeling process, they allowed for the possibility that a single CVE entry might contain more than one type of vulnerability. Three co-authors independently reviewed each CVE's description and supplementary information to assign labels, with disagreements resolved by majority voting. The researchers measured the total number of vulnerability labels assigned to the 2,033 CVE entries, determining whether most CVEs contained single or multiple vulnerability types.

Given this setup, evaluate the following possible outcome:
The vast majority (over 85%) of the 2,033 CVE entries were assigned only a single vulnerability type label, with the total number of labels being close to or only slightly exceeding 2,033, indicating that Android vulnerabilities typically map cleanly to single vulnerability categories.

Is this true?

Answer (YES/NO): YES